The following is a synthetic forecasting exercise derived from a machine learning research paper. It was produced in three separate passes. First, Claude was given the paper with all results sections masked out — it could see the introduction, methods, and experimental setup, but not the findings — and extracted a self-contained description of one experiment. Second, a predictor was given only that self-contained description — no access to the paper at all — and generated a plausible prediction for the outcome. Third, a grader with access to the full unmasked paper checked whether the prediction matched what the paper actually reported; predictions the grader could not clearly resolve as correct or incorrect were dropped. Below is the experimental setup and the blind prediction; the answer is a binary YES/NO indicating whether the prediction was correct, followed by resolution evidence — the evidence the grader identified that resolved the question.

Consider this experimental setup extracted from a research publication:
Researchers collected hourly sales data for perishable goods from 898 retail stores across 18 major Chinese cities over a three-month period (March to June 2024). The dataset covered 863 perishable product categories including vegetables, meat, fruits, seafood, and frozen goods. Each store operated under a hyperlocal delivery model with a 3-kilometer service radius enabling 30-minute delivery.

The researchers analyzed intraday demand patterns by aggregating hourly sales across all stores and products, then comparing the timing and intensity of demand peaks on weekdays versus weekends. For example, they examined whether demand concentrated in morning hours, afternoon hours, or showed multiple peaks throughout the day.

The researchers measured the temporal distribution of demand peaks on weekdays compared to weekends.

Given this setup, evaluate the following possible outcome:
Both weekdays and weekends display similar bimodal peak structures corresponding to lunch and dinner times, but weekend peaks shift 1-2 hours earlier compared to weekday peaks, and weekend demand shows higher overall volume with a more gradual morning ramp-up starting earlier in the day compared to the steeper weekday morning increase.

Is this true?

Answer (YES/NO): NO